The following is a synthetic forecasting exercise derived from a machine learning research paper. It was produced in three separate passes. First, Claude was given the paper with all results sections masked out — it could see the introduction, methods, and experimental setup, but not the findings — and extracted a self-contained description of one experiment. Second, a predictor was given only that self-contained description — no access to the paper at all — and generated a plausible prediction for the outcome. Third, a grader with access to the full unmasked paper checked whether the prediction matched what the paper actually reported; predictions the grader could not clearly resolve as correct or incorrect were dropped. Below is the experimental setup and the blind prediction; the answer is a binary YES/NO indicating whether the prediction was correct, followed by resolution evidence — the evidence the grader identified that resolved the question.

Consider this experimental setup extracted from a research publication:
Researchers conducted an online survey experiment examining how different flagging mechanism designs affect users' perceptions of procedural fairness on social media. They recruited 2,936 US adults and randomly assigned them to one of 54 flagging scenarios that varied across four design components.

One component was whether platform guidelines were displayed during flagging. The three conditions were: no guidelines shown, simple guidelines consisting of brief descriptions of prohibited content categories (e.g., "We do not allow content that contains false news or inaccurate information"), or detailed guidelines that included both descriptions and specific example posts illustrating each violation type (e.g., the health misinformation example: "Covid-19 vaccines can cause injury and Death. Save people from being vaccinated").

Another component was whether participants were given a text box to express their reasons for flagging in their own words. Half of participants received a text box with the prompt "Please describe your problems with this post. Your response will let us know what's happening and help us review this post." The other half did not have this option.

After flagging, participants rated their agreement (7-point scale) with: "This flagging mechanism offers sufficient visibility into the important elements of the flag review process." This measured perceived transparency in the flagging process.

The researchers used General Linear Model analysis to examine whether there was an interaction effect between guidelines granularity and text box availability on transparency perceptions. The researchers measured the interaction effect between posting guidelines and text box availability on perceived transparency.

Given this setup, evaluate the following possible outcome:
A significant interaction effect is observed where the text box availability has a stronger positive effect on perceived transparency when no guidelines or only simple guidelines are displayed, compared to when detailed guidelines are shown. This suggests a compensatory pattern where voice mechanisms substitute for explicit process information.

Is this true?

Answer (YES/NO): NO